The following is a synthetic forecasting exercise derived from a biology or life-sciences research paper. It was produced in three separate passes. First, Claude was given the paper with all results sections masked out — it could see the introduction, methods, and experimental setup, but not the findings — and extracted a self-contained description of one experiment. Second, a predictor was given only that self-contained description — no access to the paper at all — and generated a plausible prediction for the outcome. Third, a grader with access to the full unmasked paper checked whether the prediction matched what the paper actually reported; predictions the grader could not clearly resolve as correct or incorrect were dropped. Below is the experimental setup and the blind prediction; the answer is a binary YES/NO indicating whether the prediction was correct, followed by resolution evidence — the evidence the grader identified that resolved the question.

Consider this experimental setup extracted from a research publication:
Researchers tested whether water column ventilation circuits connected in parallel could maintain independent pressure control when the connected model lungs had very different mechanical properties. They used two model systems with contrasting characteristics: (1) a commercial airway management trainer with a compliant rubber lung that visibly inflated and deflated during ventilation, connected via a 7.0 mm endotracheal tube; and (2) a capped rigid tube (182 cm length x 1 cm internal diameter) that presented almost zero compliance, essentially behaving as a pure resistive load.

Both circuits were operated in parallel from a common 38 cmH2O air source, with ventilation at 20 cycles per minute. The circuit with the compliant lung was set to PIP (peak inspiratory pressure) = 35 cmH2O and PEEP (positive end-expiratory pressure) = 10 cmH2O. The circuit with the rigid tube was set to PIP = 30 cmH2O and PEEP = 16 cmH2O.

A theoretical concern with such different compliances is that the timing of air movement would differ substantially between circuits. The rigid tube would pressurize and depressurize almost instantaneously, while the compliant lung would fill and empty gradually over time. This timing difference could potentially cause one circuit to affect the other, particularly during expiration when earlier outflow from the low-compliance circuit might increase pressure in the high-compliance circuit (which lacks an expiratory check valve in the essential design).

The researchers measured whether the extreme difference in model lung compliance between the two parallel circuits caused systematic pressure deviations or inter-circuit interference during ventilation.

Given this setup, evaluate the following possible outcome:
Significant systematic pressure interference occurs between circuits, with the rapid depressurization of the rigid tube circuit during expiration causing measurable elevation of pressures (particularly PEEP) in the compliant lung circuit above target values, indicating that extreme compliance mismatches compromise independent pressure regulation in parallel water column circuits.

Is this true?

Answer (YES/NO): NO